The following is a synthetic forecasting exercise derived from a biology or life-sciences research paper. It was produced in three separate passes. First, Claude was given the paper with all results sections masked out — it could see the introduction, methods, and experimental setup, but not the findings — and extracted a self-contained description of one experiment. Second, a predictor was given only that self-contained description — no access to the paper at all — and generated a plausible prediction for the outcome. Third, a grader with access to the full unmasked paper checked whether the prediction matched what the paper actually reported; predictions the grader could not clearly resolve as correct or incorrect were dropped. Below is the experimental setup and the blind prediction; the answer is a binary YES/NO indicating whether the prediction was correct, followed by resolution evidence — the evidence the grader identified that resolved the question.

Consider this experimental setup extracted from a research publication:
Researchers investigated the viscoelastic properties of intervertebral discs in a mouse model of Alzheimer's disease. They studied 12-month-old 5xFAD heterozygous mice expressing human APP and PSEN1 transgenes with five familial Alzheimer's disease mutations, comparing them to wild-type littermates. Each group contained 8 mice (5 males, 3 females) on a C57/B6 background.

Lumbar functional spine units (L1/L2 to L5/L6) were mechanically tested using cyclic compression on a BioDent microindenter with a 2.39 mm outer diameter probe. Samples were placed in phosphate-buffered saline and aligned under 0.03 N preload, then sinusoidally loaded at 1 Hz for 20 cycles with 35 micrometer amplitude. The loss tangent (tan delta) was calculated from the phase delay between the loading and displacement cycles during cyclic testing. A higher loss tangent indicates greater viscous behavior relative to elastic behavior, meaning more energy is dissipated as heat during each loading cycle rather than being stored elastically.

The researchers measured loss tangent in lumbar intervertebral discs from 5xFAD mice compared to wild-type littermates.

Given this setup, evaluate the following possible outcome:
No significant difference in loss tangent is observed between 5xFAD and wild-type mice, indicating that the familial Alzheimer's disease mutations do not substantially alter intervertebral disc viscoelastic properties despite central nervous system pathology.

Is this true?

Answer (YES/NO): NO